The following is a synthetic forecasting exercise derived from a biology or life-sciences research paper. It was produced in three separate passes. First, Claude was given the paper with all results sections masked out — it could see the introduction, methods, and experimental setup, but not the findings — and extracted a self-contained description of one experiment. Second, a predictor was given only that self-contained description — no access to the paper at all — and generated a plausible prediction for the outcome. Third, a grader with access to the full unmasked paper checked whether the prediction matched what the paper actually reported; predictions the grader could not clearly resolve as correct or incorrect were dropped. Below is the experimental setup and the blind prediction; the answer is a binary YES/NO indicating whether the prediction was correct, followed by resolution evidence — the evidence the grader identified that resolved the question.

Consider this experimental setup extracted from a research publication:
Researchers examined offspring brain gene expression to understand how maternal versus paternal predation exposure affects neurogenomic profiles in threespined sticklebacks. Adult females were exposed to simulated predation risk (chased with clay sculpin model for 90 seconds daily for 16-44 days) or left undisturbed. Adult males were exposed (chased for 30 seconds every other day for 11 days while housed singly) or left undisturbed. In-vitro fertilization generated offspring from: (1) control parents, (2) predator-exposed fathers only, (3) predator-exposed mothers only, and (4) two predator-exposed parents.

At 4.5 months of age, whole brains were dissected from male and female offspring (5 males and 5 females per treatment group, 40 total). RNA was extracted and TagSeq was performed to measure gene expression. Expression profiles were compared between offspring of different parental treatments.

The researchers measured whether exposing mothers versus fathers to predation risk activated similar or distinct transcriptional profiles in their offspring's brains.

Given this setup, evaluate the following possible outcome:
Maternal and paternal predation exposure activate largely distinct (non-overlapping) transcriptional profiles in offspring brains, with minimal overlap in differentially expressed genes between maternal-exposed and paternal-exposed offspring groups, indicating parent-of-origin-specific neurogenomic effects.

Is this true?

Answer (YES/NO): YES